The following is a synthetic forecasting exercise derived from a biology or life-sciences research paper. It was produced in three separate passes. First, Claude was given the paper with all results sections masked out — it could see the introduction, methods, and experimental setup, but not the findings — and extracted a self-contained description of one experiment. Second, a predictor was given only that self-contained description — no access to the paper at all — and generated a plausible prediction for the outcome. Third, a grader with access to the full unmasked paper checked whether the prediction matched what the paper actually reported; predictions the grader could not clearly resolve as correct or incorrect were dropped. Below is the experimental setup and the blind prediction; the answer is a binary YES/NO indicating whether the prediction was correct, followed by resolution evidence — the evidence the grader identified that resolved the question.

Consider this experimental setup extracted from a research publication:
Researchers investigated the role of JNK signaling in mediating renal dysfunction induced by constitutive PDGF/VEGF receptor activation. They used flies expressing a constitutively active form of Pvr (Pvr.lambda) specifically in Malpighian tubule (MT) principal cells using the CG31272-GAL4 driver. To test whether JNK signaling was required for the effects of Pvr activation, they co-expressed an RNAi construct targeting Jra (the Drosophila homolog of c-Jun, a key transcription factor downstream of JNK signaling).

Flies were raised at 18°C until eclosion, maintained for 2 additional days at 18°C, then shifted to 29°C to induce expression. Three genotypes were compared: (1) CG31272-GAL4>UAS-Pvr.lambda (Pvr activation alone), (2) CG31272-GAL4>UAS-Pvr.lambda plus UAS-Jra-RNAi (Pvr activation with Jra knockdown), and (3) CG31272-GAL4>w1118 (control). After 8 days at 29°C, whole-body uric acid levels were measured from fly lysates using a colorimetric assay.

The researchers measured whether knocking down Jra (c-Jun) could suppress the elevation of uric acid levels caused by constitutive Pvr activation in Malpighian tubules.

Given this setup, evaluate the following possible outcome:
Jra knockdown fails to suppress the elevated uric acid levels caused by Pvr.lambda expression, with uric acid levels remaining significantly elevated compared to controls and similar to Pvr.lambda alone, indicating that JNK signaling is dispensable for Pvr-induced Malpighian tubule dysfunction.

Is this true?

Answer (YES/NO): NO